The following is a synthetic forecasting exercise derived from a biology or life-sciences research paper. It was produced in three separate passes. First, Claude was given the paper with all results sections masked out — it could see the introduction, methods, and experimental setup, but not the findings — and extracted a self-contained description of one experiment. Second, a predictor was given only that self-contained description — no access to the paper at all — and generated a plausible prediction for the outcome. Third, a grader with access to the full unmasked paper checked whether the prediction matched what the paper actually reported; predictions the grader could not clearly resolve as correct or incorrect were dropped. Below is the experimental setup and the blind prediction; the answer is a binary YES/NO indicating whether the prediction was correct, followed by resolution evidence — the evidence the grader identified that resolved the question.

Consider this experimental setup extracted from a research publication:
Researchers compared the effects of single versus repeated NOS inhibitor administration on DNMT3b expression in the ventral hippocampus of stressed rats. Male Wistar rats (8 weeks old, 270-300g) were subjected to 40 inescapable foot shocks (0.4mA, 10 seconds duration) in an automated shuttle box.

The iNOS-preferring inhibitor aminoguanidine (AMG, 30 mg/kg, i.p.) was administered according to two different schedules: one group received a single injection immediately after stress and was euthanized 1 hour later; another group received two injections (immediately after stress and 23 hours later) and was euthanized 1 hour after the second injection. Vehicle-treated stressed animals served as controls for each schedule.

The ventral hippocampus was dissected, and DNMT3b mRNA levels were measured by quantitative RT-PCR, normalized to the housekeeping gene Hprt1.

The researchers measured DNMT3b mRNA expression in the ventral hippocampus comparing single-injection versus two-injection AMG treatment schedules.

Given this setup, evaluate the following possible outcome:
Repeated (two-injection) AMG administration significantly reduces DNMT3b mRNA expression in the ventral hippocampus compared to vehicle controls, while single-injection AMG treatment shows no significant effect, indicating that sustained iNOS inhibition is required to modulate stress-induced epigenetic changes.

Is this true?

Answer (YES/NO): YES